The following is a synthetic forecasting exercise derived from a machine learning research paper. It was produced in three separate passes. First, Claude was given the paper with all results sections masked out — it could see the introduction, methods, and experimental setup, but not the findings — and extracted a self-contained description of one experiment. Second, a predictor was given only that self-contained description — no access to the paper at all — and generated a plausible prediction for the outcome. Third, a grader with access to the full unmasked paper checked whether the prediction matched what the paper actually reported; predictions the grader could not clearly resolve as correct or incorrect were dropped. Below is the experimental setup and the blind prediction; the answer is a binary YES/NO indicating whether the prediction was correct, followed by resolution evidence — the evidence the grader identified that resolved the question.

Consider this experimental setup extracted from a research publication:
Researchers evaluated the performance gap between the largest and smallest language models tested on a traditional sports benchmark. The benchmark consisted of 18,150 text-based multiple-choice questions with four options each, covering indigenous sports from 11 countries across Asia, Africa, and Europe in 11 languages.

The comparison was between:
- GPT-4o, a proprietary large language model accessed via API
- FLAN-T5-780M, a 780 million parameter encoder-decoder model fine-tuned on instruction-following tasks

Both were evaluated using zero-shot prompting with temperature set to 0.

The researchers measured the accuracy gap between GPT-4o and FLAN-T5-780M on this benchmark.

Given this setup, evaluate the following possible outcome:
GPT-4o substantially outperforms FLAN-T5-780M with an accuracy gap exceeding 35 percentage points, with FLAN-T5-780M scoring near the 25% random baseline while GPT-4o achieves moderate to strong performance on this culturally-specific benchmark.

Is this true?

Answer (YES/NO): NO